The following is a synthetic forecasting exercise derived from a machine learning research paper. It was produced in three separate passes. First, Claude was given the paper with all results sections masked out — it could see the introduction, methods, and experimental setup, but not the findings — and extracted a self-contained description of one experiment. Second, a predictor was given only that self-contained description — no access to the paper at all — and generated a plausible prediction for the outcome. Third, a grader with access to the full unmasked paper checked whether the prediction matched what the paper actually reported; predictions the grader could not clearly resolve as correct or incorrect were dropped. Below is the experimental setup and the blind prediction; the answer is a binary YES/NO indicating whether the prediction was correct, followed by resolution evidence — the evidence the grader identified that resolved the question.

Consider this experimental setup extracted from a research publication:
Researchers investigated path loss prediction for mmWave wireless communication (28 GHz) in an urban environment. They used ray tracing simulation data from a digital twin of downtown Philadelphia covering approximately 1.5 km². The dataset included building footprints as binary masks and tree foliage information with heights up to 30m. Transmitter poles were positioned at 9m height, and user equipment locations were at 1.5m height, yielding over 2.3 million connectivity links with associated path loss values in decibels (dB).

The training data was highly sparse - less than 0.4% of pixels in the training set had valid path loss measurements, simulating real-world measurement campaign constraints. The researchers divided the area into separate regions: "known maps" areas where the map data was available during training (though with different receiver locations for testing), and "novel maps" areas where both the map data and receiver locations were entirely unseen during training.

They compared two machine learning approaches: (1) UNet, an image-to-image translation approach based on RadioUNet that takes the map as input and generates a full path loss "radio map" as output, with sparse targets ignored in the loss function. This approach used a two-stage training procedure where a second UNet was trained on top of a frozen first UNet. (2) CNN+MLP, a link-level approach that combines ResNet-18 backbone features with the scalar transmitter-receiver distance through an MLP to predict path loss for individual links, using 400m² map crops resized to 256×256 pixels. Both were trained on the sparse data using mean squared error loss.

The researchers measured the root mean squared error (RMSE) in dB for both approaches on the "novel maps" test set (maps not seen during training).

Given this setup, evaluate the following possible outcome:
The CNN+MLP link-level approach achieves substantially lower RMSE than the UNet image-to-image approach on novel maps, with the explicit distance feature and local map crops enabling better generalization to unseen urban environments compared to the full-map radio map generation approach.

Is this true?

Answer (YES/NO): YES